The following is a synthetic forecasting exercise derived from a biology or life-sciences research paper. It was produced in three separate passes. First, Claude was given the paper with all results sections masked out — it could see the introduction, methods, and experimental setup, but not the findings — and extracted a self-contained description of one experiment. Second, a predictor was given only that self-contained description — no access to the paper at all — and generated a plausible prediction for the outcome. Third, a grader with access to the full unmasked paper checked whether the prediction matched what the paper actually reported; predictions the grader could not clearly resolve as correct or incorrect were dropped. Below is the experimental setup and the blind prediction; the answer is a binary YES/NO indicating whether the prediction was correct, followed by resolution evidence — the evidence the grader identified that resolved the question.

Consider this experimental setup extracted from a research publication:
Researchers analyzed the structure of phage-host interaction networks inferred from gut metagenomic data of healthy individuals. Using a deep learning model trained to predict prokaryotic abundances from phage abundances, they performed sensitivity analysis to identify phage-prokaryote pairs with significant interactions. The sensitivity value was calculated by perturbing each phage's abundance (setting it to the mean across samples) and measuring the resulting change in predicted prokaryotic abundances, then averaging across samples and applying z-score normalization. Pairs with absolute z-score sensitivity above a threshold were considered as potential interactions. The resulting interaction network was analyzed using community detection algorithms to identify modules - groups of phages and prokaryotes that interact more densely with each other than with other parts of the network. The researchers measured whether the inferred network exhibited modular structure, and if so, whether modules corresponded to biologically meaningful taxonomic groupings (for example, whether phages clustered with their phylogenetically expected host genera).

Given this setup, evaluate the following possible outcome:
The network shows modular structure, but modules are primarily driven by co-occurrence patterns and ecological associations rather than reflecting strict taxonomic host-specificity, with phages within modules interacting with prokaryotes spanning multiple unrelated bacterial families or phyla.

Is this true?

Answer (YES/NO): NO